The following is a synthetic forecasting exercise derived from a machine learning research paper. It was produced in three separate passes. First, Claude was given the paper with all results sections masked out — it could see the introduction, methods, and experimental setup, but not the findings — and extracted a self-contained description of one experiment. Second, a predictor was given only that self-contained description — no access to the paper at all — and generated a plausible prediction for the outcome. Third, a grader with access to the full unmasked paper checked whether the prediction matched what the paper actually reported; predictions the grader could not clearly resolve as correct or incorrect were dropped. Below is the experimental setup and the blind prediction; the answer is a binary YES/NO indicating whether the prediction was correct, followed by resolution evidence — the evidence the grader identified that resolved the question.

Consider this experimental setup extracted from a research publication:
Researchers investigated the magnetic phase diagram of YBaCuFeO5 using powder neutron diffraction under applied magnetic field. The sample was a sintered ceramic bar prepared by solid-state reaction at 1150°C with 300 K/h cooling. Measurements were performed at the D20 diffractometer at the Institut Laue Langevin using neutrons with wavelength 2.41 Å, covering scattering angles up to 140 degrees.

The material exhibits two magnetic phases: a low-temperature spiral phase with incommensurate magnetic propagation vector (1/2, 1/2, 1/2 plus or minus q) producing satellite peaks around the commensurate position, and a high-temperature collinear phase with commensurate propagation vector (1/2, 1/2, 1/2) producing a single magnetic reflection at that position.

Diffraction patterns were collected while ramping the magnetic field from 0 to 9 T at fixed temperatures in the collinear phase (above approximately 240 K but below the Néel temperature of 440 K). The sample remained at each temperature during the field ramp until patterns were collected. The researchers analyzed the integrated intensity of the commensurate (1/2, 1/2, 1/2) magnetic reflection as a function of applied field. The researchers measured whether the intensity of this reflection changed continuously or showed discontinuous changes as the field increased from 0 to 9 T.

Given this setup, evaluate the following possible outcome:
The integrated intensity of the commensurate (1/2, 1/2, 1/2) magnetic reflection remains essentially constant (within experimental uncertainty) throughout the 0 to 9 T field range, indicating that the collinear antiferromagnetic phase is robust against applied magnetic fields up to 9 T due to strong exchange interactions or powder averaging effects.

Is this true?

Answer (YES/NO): NO